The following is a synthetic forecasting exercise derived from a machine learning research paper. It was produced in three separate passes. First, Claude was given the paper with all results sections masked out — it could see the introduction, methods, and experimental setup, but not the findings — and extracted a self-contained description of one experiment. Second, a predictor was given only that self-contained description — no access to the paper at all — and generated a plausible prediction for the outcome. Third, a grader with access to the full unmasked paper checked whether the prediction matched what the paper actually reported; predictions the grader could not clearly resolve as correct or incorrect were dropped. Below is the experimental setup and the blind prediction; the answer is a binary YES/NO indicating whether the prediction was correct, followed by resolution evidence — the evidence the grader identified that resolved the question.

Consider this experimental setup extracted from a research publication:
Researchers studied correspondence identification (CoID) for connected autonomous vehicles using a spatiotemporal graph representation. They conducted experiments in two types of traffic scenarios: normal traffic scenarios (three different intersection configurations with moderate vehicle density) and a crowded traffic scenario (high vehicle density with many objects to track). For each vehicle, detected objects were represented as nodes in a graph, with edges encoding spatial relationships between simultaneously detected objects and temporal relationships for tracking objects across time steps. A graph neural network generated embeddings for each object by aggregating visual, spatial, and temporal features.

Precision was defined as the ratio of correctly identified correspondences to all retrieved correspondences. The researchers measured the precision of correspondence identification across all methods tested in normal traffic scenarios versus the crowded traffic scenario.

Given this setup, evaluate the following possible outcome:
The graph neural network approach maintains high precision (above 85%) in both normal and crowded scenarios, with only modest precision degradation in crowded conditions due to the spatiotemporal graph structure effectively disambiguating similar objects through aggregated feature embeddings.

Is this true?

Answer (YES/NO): NO